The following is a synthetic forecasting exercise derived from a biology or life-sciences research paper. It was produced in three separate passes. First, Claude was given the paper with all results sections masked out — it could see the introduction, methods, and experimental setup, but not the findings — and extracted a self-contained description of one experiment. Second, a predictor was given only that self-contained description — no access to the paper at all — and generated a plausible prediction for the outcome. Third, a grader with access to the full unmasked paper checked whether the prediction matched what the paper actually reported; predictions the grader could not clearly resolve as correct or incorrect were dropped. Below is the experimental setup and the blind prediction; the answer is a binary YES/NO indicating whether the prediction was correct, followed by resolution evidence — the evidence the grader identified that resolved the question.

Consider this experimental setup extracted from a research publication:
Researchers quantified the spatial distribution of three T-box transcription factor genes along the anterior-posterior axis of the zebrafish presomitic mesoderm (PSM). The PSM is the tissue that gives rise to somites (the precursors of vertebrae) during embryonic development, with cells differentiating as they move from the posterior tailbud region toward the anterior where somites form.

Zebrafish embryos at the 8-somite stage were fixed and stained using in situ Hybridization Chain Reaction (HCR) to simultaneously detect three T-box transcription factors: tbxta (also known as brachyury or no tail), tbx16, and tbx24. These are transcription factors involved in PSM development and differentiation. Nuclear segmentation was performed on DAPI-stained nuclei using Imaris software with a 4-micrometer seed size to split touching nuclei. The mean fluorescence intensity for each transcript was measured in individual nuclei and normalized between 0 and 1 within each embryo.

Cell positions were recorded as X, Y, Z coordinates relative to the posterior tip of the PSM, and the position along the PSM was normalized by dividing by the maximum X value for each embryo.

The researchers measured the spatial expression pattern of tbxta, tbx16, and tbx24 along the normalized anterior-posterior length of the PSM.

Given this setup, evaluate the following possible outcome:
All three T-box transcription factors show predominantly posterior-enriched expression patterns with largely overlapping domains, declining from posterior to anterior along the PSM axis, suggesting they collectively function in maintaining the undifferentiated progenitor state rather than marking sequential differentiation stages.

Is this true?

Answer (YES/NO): NO